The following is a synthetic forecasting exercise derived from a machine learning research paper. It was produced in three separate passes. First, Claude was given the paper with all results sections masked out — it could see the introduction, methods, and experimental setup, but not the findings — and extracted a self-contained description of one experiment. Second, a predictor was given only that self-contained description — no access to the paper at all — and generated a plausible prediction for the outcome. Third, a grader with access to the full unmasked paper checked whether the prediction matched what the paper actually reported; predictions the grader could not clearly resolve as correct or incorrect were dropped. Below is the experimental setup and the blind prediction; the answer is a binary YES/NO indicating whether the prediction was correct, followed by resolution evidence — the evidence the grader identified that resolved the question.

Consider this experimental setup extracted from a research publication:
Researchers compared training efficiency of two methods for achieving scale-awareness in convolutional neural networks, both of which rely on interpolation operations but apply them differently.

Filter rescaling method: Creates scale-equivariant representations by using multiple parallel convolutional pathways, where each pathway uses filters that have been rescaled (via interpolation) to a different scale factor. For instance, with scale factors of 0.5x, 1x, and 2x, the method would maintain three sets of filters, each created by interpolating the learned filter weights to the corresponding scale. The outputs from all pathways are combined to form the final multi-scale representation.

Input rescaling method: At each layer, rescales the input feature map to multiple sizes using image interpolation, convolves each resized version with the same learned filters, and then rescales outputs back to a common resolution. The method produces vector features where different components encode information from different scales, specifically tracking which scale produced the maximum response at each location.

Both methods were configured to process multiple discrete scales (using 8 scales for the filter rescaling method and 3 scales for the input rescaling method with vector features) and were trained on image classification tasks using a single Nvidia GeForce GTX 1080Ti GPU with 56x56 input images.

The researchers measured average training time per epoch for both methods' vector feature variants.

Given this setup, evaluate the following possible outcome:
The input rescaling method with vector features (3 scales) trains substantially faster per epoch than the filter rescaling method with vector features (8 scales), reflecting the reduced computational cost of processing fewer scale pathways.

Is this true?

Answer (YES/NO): NO